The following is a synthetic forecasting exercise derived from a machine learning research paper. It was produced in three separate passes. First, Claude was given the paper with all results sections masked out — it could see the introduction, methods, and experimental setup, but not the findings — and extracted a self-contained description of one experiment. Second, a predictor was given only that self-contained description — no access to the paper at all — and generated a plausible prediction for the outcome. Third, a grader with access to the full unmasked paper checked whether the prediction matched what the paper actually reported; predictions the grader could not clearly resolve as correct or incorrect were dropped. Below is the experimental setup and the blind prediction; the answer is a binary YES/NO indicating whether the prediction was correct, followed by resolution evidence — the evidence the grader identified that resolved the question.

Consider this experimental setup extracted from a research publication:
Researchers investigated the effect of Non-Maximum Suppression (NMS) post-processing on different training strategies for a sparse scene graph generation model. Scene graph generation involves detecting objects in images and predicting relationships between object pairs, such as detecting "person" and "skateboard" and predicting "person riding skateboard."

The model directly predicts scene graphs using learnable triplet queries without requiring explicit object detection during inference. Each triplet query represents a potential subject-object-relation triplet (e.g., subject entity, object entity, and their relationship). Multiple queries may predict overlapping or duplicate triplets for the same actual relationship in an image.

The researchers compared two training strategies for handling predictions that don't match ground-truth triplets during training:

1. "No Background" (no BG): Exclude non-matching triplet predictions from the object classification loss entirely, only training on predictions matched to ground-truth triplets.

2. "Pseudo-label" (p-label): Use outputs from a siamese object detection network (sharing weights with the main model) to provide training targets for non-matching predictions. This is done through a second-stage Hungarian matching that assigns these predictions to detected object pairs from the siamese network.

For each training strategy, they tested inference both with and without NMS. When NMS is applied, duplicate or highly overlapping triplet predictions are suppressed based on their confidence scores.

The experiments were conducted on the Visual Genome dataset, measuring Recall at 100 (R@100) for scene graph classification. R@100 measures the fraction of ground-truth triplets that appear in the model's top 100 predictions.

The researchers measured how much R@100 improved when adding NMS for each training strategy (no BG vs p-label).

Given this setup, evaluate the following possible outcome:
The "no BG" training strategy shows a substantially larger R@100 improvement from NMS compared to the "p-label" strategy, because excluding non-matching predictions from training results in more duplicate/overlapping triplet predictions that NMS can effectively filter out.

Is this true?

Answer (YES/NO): YES